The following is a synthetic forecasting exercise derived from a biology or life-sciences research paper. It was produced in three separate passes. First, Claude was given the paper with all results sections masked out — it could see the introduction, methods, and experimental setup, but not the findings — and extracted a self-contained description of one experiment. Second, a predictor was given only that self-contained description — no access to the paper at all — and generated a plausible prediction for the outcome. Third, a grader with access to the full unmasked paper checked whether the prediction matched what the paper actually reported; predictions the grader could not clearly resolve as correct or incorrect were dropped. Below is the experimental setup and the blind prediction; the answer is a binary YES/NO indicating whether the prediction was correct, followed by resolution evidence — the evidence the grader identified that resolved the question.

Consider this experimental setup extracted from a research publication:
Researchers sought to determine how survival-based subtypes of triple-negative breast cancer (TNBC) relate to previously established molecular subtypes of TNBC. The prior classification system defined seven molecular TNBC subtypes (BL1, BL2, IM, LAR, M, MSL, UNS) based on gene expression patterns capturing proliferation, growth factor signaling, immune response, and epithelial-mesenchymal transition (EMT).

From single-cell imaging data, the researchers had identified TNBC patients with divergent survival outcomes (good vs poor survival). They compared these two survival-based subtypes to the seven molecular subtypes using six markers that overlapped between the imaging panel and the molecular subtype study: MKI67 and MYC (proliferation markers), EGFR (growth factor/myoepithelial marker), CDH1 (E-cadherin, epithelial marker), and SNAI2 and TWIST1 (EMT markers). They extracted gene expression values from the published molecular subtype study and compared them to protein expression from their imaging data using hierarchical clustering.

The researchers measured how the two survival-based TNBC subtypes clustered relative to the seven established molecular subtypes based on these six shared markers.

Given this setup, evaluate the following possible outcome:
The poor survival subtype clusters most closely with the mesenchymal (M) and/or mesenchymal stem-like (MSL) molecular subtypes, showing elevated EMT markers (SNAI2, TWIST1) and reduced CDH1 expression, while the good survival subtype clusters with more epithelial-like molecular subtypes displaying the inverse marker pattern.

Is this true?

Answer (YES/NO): NO